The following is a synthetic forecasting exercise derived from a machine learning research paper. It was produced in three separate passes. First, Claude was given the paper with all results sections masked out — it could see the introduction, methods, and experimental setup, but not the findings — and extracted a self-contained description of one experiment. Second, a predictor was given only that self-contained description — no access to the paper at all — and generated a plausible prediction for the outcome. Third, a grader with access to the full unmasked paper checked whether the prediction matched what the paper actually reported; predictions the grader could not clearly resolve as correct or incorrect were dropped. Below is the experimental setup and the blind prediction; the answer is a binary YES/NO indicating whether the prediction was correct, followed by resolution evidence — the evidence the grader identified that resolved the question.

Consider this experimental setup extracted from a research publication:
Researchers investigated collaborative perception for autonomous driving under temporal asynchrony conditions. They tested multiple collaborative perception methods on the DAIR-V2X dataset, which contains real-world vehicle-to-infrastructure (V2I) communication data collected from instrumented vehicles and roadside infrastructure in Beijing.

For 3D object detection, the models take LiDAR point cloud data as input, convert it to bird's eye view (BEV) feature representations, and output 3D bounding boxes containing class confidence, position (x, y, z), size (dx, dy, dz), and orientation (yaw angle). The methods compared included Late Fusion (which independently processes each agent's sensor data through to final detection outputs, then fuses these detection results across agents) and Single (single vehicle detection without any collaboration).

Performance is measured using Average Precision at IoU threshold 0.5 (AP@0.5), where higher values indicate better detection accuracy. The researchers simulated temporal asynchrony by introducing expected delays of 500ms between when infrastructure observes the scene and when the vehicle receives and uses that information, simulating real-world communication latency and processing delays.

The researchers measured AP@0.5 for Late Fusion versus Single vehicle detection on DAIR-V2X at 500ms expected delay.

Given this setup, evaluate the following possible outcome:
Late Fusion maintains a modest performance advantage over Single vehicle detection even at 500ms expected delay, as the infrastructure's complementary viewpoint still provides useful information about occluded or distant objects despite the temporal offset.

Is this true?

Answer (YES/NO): NO